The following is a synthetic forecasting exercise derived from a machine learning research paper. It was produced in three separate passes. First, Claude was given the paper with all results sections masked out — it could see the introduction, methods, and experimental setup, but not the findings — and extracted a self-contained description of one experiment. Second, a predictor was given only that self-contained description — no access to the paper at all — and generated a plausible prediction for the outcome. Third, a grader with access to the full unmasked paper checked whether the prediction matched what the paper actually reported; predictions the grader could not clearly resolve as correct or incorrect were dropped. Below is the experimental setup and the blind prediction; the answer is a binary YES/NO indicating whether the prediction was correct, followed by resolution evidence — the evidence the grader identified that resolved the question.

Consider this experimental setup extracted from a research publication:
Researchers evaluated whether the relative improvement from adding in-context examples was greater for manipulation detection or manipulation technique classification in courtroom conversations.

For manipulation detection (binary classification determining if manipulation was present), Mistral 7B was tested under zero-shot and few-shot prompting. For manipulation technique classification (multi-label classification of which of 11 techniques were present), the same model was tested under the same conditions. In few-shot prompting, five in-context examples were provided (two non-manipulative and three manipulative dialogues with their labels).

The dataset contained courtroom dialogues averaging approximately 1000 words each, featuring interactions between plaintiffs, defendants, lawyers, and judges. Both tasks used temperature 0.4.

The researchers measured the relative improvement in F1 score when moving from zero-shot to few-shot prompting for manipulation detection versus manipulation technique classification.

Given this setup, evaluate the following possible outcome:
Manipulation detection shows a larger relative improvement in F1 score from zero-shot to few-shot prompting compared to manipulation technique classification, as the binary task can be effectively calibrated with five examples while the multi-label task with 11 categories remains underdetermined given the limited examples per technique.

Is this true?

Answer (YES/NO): NO